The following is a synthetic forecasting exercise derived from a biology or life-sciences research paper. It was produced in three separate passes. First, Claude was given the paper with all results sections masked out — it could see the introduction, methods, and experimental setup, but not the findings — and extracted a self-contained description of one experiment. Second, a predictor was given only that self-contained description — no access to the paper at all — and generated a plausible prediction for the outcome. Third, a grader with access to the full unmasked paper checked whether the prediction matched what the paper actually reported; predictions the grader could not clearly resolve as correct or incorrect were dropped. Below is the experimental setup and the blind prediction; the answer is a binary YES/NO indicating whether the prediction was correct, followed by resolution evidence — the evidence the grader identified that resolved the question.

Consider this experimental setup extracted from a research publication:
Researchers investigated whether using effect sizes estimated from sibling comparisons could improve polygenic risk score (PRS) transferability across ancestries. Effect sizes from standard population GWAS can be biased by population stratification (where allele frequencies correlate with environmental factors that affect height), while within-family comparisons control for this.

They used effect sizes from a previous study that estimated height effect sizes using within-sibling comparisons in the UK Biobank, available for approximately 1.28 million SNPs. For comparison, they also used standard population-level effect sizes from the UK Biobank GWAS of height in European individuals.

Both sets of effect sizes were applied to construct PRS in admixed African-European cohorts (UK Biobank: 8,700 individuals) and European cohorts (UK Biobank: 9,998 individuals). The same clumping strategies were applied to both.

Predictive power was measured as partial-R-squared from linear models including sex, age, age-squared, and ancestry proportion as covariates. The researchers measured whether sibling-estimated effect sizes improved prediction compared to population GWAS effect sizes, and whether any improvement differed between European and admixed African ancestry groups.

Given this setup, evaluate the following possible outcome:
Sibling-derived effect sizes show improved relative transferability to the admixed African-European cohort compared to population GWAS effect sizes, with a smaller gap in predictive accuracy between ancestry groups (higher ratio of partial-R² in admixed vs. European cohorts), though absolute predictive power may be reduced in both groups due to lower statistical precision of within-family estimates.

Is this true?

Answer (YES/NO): NO